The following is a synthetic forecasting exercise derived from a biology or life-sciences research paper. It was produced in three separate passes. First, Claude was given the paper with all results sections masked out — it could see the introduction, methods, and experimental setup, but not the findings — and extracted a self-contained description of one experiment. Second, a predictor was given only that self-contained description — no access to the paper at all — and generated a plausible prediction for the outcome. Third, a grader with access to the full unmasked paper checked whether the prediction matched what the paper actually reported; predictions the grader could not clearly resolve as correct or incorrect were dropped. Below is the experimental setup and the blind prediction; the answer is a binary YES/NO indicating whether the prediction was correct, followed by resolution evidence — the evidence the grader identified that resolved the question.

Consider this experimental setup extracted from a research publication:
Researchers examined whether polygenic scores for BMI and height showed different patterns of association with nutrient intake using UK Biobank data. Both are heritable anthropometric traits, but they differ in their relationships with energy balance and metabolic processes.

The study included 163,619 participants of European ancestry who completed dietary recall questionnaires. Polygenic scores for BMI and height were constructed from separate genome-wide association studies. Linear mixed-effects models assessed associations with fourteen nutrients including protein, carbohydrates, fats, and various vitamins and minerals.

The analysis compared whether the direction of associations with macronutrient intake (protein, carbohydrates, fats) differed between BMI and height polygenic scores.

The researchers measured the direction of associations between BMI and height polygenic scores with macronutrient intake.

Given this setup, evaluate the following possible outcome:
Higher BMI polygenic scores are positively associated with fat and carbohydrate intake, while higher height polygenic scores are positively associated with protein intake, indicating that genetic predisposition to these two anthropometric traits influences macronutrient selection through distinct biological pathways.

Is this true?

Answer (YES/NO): NO